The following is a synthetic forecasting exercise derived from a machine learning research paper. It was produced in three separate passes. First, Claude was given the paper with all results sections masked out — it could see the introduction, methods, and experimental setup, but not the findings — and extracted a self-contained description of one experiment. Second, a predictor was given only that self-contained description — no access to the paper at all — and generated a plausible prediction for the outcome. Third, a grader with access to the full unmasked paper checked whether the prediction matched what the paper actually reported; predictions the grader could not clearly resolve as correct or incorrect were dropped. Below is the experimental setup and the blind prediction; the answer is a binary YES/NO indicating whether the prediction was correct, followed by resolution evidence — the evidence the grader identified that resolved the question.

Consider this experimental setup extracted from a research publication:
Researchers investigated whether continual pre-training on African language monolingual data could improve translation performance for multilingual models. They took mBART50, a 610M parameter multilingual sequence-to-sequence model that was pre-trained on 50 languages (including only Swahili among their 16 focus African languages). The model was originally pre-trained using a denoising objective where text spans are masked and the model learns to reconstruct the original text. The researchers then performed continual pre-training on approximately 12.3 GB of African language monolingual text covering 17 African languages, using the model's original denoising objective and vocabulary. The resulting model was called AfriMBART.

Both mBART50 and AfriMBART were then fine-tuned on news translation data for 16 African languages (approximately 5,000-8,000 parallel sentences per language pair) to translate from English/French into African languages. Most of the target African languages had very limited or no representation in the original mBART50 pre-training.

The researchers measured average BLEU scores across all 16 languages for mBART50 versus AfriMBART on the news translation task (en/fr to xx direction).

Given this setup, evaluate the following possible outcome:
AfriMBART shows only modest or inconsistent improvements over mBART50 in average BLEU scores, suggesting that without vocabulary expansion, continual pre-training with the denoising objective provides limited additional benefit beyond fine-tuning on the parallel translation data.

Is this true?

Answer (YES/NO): NO